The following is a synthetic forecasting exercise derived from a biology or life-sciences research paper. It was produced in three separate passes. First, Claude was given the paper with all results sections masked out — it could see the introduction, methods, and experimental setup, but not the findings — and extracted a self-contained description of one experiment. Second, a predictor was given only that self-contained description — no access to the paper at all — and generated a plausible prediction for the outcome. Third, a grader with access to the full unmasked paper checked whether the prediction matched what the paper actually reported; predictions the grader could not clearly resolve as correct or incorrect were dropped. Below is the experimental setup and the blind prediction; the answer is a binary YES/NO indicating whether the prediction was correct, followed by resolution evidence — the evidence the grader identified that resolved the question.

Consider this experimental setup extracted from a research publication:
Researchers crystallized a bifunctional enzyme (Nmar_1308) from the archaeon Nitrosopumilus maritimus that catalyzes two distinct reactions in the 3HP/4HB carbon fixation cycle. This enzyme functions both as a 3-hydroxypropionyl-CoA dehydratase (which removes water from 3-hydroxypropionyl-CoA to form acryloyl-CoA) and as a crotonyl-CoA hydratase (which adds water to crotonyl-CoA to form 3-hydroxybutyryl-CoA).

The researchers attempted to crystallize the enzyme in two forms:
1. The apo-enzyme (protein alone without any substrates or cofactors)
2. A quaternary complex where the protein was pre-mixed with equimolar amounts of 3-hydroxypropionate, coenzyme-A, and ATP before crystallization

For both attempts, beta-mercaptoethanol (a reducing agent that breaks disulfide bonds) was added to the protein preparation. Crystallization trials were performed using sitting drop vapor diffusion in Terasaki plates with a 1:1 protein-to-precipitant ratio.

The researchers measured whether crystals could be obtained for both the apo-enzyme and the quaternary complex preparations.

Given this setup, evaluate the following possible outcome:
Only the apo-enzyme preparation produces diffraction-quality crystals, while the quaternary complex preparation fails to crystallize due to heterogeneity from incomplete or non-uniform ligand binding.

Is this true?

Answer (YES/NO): NO